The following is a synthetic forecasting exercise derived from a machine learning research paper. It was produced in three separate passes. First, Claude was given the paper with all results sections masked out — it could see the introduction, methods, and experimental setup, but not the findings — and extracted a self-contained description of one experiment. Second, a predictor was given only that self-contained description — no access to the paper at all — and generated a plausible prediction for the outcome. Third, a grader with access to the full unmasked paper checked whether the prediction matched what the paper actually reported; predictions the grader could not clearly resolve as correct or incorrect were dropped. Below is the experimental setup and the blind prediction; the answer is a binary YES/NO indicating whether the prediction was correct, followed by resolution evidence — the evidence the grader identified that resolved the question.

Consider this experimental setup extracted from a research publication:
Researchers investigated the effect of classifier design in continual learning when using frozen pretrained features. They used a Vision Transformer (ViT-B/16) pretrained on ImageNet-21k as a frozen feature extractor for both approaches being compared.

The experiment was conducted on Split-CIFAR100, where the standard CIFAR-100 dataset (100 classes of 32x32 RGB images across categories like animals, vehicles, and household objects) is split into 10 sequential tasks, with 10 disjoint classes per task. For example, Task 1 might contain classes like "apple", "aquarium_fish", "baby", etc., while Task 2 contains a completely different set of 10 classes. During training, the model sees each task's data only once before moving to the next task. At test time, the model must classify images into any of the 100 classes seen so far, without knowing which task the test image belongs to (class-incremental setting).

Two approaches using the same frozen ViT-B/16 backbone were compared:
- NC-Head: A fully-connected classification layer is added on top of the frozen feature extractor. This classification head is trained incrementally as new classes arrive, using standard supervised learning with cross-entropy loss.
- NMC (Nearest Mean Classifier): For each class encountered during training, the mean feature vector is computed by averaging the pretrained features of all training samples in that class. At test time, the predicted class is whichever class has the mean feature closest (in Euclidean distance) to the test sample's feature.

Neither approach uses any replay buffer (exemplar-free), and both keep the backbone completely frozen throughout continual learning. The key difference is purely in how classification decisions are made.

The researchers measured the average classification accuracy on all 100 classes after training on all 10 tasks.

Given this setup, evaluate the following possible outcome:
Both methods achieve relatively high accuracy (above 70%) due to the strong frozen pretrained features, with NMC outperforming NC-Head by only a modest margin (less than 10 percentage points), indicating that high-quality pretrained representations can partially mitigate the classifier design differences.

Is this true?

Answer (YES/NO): NO